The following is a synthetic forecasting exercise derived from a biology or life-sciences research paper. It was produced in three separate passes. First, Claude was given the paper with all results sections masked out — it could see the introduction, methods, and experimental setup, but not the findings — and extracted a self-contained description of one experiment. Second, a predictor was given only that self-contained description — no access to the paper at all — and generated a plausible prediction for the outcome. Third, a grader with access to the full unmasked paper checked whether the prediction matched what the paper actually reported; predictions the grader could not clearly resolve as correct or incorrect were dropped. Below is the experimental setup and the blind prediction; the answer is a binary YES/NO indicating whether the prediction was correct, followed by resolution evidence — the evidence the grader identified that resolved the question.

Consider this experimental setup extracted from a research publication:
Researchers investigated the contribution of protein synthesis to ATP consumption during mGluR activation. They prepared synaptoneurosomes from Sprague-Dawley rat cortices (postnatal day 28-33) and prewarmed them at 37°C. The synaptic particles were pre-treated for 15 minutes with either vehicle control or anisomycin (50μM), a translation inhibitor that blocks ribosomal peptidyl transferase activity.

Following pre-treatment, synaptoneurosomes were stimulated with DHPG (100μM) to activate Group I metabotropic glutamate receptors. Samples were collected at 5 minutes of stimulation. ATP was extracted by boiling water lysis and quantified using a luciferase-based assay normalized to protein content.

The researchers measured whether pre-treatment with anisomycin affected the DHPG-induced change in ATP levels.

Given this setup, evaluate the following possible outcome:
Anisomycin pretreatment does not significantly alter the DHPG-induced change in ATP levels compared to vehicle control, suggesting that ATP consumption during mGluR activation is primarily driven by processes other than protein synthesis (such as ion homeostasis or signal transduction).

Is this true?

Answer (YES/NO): NO